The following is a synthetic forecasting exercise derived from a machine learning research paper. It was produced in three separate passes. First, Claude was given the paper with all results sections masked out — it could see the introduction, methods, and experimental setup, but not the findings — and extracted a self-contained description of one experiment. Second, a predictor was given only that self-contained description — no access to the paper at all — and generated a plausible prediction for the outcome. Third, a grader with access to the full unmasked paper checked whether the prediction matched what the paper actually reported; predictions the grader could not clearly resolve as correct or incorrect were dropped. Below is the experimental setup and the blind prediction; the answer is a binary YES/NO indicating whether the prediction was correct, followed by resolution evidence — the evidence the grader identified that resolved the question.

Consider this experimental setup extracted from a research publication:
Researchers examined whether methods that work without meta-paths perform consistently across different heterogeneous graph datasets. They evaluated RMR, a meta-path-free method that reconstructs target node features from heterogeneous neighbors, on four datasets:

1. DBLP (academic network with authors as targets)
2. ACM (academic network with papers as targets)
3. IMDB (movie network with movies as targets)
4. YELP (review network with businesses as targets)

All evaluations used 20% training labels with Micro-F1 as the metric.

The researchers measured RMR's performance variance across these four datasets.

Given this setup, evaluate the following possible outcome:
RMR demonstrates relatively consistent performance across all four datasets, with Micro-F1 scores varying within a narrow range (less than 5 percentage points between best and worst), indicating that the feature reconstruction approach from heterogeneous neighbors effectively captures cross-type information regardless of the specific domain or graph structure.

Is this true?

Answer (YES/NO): NO